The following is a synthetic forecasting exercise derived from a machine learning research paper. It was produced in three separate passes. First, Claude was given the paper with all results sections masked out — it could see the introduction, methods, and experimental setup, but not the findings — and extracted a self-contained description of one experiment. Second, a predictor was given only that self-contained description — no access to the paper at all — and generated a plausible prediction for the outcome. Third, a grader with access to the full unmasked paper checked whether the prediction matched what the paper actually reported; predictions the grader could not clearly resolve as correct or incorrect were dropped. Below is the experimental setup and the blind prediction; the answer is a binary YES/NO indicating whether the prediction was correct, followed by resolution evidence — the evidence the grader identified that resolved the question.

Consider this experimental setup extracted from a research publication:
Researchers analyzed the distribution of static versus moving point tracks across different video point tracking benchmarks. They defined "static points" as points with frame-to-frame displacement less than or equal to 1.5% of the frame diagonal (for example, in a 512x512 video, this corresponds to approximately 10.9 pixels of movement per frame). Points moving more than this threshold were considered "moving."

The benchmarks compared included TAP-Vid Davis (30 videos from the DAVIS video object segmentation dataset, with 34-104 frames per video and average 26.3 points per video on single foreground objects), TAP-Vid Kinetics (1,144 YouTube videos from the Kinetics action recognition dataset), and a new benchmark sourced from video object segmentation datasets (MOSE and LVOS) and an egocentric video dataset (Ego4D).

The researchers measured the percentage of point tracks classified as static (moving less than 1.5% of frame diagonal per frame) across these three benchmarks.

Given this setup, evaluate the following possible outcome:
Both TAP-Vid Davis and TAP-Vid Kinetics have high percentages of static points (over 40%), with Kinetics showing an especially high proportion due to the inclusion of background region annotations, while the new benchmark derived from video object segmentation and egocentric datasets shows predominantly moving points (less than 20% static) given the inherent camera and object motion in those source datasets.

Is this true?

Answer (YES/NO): NO